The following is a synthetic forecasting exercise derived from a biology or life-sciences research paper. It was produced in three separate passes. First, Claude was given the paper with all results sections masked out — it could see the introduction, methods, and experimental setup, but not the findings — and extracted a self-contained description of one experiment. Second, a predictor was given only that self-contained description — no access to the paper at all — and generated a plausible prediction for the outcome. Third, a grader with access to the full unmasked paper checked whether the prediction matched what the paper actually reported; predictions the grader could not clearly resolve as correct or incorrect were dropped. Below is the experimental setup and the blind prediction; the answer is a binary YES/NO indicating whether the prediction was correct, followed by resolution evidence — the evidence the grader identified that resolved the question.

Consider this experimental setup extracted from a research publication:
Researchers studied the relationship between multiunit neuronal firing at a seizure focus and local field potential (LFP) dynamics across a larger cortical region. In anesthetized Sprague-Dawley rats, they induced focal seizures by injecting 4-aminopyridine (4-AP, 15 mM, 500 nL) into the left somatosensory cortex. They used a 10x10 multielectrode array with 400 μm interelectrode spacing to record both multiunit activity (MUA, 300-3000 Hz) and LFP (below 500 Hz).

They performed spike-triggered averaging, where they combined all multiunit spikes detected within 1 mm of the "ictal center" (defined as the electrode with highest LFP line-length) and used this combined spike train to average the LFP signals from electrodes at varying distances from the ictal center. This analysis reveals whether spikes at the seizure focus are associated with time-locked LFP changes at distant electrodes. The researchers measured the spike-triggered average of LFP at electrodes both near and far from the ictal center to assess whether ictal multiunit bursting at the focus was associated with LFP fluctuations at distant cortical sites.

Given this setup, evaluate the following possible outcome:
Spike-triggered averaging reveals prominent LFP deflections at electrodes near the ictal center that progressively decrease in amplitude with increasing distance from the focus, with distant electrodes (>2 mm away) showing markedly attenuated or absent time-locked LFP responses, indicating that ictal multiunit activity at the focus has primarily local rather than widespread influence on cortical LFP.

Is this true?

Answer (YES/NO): NO